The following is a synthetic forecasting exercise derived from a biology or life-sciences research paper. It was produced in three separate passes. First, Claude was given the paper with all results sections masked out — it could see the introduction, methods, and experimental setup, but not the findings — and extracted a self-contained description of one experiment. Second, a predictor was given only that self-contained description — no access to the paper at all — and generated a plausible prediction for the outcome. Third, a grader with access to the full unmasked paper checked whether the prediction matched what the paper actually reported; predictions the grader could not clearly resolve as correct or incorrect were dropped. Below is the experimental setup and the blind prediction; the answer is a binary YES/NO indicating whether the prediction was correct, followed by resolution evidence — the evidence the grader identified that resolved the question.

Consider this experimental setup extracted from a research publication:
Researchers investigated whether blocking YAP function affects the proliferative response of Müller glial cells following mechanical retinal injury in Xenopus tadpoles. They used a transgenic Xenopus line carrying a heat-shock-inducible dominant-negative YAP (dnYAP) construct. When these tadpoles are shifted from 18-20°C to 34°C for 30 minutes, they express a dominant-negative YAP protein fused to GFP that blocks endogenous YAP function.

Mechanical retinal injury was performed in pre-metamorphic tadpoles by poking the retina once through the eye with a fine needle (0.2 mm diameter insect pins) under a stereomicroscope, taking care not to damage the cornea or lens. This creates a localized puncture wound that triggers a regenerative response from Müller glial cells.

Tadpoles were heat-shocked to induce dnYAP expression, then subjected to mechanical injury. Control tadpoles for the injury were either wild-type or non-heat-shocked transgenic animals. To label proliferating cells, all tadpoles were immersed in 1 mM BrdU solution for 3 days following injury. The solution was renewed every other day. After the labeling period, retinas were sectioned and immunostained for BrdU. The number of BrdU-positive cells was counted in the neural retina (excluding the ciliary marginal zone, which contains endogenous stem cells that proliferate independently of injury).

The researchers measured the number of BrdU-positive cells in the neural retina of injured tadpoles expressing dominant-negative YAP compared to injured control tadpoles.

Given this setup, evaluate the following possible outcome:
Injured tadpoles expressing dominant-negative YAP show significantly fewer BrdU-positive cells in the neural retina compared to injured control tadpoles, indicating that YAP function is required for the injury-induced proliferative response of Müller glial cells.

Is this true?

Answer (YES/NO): YES